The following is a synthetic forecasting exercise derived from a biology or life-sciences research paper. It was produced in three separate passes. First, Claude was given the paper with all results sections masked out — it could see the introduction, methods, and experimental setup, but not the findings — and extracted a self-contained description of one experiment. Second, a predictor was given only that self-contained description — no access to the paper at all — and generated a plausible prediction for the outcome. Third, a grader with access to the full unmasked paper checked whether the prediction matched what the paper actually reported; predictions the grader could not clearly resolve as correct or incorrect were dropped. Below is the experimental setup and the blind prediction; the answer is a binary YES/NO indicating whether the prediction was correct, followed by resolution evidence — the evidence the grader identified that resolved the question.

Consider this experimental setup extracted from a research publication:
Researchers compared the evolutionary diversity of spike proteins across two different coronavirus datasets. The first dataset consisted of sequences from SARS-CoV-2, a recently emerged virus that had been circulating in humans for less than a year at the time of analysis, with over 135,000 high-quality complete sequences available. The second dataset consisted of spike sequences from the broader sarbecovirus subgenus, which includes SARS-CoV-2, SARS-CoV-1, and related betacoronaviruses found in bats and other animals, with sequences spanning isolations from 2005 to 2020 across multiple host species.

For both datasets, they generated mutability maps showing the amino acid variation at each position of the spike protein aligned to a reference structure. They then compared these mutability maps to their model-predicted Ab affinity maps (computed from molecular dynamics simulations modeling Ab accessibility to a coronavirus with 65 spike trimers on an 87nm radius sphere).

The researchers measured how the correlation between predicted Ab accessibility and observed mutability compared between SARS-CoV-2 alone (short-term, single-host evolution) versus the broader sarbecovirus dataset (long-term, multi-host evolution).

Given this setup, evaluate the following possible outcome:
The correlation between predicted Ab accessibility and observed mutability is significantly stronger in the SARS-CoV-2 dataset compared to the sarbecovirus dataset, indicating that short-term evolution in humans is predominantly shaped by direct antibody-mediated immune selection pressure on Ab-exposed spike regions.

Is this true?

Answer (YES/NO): NO